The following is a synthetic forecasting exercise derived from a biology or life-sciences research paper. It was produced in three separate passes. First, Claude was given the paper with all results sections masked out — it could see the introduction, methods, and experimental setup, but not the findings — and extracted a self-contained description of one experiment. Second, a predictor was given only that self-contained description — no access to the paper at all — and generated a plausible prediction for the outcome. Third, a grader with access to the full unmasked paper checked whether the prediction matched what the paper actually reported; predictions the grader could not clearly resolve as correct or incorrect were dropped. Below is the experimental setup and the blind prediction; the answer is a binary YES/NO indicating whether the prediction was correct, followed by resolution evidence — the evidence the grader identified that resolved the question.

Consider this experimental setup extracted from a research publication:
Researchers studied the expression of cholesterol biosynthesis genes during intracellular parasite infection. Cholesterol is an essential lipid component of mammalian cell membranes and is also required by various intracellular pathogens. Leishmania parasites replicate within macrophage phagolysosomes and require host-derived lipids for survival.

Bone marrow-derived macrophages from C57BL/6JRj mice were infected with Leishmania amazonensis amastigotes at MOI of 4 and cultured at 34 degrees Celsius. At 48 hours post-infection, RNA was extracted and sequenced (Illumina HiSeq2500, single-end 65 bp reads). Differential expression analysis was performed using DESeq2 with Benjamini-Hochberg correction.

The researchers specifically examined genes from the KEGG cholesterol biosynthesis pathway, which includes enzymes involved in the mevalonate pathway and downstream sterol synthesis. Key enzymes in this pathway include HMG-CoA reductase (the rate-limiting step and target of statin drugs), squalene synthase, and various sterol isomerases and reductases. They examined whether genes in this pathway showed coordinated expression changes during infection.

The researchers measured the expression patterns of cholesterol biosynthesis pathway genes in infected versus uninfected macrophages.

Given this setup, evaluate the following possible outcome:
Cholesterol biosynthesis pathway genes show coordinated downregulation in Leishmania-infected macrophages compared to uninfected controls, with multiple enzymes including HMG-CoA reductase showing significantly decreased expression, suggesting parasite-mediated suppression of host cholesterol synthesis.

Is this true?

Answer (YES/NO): NO